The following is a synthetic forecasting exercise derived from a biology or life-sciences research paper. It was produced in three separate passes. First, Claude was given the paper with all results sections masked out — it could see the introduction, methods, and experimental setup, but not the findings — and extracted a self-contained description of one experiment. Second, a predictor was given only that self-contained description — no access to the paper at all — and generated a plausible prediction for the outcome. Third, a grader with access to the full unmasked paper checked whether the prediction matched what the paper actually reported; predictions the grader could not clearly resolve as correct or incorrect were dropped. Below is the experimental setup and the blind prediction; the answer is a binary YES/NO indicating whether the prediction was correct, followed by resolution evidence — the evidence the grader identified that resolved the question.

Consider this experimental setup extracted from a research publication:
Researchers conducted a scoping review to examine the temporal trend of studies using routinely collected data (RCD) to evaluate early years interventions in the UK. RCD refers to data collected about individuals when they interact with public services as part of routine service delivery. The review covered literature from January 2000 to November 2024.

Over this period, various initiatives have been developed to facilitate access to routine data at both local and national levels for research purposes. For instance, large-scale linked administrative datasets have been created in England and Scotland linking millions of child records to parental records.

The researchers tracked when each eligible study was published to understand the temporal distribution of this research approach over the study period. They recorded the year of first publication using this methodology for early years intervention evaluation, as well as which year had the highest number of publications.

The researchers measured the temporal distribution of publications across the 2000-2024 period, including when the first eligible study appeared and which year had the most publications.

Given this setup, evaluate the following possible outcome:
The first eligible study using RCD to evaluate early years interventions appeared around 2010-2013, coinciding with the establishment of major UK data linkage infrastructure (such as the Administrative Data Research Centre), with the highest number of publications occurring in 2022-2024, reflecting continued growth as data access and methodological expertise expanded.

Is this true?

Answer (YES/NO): NO